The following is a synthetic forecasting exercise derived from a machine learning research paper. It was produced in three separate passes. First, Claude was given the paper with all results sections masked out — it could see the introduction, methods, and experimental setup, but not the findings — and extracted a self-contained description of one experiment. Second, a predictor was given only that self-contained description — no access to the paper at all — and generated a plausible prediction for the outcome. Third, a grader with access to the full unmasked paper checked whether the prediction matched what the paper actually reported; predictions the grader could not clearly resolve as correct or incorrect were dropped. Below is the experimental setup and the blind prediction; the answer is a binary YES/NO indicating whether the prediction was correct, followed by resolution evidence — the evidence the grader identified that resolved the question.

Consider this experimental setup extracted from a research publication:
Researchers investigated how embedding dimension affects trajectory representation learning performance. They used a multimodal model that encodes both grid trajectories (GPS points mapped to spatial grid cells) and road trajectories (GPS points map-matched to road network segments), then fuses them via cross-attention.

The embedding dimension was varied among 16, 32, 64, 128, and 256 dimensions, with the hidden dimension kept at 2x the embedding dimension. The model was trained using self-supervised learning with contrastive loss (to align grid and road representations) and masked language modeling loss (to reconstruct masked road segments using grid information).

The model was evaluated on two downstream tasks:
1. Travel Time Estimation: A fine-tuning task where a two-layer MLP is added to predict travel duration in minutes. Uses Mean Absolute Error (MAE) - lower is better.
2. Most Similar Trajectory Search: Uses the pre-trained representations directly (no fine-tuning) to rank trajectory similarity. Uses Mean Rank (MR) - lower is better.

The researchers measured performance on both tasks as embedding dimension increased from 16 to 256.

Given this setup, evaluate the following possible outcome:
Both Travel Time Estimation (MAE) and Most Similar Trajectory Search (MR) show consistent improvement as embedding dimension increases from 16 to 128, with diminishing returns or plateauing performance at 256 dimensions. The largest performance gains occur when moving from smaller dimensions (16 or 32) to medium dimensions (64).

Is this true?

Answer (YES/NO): NO